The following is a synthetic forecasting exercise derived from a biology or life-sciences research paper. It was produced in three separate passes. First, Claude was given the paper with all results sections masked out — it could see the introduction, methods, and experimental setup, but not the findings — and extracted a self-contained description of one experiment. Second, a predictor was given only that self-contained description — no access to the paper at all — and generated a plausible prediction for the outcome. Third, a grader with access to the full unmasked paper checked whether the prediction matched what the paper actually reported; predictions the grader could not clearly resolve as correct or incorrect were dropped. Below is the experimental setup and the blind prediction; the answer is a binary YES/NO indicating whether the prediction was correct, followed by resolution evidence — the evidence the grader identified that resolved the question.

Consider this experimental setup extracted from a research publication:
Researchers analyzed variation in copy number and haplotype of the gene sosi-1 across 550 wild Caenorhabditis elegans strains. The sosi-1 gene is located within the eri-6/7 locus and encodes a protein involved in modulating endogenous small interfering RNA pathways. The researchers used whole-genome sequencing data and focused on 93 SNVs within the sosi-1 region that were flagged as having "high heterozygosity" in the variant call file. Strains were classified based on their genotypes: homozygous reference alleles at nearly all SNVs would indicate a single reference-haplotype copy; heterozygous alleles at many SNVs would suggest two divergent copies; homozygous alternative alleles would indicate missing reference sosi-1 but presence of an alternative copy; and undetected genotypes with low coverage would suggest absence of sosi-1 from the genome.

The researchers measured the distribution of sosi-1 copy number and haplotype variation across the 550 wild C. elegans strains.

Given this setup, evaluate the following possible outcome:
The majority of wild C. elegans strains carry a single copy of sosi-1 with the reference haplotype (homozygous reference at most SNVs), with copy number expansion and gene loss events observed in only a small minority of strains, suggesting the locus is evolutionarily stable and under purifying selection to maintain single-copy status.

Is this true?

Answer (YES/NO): NO